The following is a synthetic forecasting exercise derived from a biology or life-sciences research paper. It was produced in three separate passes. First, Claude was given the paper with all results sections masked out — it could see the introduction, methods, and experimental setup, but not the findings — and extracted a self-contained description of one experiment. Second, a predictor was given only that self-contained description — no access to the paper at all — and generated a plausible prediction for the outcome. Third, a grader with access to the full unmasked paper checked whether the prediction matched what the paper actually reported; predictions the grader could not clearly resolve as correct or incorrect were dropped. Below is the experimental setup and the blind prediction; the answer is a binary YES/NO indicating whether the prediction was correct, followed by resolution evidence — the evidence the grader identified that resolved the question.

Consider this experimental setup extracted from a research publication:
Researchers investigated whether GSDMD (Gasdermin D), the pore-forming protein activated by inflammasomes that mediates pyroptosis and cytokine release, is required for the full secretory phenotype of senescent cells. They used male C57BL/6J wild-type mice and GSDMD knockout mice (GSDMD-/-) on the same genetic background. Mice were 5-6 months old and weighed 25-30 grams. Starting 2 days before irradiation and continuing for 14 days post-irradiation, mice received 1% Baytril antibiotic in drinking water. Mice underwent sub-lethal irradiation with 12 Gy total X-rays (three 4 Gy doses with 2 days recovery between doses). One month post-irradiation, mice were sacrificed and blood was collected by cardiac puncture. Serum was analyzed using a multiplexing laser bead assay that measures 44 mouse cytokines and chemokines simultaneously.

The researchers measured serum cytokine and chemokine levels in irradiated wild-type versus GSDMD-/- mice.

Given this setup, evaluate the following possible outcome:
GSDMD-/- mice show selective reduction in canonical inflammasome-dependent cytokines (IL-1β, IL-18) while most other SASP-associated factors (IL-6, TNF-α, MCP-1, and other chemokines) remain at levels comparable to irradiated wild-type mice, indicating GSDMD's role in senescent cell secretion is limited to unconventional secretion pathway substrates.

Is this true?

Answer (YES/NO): NO